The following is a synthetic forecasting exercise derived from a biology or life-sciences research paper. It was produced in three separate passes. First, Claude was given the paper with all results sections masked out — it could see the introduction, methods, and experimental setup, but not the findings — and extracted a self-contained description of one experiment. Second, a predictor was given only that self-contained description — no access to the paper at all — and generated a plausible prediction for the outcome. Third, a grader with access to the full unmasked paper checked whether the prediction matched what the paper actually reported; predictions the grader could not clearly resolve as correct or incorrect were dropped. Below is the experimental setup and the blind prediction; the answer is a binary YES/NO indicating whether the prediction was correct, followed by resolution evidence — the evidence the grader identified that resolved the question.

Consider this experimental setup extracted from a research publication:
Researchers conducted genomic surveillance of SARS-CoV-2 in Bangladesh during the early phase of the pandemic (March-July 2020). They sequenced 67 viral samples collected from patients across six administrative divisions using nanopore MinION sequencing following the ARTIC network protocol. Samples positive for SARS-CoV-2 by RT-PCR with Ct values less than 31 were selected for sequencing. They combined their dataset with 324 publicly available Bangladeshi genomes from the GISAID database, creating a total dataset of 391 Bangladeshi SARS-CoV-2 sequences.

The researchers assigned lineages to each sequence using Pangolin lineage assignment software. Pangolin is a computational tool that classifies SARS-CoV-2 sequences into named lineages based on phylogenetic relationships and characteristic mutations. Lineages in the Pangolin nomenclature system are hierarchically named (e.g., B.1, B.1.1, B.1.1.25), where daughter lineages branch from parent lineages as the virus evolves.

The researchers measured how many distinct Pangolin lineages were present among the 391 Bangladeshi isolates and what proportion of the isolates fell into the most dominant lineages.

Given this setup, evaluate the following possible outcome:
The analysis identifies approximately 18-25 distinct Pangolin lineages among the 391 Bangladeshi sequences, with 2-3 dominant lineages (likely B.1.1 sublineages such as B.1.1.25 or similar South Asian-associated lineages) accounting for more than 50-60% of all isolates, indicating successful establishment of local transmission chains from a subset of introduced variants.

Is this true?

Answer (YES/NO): YES